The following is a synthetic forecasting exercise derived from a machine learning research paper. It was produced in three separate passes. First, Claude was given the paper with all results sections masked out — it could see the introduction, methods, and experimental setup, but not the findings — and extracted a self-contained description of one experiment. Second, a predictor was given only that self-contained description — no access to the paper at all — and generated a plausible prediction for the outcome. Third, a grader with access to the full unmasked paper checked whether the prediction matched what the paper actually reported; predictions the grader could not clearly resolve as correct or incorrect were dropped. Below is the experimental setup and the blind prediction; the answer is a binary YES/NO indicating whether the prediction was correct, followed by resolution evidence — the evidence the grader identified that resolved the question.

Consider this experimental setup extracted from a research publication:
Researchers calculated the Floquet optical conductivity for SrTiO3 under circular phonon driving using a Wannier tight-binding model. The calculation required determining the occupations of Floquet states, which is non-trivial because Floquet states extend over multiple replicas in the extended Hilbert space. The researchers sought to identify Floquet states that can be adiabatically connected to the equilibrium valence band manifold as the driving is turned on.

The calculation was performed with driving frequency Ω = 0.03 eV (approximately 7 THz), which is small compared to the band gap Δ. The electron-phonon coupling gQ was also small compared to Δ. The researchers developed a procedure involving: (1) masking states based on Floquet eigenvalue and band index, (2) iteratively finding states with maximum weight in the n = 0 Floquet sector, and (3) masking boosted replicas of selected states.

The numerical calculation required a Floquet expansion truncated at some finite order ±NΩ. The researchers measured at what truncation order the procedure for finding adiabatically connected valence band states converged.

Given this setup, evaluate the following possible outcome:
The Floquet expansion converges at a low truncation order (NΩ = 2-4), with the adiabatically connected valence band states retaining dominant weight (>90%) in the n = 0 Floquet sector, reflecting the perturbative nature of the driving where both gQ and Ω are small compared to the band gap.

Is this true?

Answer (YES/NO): NO